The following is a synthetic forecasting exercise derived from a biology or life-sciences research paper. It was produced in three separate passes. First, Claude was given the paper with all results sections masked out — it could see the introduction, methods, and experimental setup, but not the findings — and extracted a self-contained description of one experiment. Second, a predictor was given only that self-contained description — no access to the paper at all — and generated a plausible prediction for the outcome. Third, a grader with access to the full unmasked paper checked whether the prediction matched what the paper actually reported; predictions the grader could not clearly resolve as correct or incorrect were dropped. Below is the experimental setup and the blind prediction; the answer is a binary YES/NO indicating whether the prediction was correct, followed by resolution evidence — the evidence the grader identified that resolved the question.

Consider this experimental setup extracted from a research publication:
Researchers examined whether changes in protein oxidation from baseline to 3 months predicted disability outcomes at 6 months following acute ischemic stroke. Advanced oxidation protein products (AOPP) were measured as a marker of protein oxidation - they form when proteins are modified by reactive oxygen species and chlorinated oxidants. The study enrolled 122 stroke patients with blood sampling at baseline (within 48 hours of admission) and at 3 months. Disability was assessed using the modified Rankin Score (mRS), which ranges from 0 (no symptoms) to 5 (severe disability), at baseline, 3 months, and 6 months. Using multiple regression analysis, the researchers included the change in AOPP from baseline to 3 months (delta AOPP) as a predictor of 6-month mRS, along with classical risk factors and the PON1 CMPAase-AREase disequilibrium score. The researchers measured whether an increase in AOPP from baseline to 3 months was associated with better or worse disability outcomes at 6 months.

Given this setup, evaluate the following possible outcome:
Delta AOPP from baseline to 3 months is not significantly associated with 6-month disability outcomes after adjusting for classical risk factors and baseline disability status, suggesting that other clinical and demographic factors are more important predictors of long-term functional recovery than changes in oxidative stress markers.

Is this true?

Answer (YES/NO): NO